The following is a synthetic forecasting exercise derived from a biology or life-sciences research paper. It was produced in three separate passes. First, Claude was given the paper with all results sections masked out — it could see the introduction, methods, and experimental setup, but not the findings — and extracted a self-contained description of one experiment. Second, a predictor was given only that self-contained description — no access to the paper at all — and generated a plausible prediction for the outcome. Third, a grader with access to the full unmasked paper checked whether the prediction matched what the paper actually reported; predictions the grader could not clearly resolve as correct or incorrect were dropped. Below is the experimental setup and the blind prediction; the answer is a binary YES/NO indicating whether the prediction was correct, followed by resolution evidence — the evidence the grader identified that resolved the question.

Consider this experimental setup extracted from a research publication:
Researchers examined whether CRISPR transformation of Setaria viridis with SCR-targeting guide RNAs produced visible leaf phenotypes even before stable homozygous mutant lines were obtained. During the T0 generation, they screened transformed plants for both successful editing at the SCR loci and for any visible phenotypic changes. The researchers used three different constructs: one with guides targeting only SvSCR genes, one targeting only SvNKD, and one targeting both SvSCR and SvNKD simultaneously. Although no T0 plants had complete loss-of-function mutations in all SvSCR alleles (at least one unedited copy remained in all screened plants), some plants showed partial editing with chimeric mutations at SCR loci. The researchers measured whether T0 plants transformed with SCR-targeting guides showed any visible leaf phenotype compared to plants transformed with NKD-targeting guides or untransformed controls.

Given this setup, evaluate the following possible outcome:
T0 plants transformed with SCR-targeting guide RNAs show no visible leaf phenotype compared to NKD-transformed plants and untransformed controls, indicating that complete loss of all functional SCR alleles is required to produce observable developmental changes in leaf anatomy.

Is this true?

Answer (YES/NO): NO